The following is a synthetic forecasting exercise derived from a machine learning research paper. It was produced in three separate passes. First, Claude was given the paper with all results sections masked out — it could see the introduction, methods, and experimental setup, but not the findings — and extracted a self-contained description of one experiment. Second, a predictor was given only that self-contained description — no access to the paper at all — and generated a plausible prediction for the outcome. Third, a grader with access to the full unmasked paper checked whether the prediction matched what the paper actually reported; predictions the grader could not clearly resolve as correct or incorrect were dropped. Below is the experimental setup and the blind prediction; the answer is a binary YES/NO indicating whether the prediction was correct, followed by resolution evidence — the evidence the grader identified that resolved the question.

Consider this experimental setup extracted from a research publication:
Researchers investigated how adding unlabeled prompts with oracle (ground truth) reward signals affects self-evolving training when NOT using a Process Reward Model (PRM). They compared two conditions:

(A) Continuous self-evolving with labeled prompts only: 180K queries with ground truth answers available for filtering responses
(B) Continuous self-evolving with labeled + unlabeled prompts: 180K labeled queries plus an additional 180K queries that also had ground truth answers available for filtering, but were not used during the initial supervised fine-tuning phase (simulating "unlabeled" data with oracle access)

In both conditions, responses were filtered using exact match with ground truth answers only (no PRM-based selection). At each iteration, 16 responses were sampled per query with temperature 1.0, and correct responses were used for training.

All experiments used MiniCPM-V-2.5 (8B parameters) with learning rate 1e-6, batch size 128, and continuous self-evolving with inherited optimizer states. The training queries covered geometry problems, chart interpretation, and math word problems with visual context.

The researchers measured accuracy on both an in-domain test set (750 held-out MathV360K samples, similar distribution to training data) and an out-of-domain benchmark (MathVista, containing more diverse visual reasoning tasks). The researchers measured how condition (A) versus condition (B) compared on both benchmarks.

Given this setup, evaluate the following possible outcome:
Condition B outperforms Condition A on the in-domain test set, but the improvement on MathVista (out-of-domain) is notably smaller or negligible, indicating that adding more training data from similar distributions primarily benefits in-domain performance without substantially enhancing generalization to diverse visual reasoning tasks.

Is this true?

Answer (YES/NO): NO